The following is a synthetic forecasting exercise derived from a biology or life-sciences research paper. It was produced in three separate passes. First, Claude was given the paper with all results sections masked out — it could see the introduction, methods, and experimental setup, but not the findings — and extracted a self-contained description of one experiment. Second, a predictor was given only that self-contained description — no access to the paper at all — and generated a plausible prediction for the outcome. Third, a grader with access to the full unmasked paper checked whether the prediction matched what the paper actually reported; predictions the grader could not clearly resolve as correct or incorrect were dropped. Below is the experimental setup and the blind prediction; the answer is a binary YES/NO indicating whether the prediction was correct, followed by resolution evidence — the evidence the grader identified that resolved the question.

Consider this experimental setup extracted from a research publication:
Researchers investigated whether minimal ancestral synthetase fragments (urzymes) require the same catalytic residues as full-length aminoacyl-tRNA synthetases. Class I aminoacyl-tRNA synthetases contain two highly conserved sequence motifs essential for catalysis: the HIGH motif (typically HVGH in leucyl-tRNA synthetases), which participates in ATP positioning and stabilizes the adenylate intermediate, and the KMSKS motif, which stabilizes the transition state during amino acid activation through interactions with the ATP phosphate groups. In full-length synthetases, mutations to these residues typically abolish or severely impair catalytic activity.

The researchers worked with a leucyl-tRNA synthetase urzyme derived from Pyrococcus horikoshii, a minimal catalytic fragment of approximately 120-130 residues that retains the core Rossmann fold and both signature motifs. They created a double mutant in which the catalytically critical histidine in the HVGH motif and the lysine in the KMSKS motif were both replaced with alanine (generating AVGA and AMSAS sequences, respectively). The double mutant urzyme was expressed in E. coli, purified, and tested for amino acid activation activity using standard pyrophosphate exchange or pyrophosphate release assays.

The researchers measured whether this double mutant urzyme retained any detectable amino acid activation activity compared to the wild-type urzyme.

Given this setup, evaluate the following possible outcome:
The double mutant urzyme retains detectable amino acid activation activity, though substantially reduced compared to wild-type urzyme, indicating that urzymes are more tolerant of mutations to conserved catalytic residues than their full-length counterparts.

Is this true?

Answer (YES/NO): YES